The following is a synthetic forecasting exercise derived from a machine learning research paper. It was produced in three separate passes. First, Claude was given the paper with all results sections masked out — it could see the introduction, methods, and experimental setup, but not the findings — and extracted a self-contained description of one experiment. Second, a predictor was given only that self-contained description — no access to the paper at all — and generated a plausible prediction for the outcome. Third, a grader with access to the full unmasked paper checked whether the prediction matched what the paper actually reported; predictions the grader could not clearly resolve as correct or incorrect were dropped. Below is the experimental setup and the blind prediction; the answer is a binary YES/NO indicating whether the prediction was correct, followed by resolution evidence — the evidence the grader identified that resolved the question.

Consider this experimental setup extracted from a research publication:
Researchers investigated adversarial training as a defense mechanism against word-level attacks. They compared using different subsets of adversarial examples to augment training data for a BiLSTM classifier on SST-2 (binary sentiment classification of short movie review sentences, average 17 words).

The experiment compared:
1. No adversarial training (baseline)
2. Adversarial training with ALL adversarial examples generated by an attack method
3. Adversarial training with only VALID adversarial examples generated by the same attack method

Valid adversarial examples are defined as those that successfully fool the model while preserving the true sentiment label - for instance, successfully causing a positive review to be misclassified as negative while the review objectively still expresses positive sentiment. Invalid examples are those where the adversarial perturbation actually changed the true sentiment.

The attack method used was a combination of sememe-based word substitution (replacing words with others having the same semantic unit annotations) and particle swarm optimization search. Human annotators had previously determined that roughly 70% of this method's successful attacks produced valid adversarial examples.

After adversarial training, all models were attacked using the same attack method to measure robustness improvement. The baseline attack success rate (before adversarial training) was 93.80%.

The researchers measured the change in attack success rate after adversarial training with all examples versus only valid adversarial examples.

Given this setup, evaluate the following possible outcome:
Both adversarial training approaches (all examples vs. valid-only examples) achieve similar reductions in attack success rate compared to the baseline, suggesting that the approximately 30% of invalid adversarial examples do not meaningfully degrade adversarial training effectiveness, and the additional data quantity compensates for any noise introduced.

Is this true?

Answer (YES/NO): NO